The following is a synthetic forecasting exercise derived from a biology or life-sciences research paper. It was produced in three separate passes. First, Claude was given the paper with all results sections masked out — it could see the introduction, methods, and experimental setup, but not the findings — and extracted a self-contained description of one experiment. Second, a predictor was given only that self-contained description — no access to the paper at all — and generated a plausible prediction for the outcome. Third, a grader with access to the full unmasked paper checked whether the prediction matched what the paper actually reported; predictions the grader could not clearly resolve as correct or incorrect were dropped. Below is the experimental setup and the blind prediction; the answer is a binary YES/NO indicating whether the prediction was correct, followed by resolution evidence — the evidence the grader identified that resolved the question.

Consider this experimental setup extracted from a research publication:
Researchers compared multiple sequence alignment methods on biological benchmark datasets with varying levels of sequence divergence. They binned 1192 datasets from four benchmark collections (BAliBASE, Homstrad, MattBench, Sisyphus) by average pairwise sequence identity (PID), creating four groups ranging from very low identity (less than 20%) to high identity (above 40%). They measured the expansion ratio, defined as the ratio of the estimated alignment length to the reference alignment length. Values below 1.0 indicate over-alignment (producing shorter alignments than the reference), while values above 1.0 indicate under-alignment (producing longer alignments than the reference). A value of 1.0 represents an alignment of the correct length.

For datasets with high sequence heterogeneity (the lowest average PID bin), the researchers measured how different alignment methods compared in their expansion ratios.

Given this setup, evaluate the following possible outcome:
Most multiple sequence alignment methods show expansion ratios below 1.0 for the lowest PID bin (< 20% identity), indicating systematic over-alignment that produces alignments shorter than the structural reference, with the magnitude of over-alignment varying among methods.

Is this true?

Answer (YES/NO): NO